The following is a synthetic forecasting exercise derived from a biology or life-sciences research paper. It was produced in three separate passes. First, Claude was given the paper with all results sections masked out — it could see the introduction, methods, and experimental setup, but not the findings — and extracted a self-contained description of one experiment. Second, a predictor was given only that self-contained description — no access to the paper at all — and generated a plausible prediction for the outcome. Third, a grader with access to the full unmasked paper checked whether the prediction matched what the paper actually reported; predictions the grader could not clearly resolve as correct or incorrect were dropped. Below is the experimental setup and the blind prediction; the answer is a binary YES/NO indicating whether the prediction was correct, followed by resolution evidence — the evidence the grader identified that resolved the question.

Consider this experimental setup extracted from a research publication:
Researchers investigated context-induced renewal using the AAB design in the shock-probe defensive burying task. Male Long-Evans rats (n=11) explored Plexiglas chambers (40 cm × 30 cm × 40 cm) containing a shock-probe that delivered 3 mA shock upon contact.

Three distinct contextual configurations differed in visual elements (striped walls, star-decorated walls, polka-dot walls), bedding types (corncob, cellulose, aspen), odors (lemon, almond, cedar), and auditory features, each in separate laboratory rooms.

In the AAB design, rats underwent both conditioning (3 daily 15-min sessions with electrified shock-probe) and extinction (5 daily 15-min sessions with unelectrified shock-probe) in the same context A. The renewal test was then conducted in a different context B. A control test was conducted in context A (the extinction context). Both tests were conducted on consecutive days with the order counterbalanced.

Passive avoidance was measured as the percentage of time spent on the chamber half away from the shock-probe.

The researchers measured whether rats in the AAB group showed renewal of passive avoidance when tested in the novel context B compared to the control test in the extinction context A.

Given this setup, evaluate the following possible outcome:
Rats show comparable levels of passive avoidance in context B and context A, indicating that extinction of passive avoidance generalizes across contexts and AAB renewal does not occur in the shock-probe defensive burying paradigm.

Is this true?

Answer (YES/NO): NO